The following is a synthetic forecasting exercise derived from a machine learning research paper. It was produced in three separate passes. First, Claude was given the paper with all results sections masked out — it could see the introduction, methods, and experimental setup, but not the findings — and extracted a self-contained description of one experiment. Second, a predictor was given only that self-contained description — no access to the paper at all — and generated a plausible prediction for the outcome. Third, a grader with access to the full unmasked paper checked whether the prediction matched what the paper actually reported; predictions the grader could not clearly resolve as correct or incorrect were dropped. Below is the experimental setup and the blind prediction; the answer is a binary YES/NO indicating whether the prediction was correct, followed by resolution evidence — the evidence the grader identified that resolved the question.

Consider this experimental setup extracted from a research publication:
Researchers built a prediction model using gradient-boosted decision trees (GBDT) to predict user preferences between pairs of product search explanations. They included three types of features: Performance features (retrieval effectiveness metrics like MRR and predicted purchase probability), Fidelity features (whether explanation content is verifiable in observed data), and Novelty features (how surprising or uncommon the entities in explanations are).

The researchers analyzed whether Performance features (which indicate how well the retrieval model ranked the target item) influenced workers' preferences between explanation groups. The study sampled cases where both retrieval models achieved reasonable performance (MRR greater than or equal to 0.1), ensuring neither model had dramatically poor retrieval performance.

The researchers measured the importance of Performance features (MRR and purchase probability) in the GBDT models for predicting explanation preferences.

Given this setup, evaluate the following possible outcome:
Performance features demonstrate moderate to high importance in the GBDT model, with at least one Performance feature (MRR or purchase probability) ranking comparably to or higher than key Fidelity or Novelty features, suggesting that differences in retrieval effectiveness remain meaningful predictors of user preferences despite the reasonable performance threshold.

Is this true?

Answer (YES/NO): NO